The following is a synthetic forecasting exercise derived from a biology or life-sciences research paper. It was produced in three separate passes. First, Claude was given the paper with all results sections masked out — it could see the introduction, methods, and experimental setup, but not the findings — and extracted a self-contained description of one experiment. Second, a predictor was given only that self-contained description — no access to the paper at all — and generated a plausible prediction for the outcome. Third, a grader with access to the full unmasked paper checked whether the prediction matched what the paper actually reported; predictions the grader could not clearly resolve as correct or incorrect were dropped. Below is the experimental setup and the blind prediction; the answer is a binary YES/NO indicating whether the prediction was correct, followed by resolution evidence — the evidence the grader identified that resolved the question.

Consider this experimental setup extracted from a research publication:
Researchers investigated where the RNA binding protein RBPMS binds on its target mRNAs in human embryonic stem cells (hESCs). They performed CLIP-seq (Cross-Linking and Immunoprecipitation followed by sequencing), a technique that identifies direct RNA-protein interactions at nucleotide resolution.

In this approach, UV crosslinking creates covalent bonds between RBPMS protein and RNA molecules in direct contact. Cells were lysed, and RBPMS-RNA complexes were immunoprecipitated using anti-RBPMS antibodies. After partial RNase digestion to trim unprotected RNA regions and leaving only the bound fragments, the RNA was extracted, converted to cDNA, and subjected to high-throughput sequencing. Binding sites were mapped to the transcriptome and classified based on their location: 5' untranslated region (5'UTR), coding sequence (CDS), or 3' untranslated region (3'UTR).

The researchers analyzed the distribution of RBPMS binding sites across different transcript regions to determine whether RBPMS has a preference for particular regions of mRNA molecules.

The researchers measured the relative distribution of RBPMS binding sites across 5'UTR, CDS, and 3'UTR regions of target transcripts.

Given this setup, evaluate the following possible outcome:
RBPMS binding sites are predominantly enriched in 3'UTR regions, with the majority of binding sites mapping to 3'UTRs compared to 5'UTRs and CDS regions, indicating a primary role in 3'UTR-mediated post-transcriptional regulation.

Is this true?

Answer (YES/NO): YES